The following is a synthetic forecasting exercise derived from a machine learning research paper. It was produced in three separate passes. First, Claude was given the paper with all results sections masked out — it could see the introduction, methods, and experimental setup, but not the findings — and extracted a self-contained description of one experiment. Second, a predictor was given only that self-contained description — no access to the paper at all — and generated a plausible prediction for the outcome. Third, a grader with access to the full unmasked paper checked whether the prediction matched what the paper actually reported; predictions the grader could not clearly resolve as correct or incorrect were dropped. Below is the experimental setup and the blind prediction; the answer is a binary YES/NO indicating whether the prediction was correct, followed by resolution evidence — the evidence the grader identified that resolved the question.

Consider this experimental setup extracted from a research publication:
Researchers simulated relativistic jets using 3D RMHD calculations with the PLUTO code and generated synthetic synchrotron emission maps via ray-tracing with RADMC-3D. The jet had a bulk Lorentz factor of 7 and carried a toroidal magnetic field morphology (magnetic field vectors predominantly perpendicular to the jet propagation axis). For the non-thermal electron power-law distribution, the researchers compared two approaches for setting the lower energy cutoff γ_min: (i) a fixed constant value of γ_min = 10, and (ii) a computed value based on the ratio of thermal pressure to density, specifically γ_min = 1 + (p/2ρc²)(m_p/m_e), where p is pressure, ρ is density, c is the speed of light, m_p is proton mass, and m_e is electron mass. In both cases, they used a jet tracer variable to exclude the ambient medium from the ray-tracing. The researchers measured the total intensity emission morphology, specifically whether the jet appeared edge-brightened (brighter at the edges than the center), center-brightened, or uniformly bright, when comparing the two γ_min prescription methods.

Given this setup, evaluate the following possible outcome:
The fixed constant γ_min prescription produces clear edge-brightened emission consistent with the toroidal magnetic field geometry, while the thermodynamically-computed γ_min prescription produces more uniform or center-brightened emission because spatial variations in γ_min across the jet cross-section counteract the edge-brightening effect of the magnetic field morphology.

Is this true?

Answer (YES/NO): NO